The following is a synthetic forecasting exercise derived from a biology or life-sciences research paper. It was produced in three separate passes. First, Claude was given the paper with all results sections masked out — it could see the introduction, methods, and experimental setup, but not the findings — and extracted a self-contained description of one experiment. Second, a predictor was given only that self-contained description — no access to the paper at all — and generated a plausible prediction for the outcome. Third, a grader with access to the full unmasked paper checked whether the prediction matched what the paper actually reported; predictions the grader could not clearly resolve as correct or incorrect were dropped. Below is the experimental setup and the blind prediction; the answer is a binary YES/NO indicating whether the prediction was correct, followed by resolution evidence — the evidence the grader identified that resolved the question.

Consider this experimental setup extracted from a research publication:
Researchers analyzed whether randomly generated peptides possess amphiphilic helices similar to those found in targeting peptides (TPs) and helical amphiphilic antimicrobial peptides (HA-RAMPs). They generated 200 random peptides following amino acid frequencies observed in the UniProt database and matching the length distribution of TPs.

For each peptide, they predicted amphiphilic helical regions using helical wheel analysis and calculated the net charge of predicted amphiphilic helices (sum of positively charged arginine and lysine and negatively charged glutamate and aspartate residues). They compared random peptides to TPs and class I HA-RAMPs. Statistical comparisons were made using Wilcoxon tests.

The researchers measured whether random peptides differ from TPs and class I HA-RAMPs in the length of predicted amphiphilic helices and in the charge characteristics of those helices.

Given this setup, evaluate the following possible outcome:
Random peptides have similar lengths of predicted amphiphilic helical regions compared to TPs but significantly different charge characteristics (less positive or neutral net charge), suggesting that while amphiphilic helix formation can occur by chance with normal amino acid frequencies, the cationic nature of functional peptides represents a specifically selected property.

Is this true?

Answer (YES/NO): YES